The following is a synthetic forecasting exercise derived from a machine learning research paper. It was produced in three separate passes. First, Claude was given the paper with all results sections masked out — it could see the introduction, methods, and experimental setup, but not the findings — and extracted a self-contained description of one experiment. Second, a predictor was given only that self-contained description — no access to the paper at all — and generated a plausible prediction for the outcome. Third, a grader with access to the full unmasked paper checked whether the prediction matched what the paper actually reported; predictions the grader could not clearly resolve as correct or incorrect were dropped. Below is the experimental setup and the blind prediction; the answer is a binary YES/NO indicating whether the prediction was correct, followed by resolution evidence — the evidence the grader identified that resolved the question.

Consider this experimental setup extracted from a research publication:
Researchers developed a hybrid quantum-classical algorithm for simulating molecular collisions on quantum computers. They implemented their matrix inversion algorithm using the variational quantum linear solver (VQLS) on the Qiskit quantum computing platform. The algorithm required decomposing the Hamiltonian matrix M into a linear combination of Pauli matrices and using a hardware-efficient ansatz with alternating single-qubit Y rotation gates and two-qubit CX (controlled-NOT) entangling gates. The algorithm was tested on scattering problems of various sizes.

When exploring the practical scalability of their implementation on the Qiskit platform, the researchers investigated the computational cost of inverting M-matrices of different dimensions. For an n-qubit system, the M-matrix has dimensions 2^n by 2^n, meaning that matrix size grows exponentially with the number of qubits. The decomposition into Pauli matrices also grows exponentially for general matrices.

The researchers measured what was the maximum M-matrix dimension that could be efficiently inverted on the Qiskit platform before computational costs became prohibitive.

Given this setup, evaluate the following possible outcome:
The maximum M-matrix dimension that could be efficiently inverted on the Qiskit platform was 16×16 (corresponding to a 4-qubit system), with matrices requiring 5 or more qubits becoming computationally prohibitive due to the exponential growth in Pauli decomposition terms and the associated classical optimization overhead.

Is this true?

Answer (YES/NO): YES